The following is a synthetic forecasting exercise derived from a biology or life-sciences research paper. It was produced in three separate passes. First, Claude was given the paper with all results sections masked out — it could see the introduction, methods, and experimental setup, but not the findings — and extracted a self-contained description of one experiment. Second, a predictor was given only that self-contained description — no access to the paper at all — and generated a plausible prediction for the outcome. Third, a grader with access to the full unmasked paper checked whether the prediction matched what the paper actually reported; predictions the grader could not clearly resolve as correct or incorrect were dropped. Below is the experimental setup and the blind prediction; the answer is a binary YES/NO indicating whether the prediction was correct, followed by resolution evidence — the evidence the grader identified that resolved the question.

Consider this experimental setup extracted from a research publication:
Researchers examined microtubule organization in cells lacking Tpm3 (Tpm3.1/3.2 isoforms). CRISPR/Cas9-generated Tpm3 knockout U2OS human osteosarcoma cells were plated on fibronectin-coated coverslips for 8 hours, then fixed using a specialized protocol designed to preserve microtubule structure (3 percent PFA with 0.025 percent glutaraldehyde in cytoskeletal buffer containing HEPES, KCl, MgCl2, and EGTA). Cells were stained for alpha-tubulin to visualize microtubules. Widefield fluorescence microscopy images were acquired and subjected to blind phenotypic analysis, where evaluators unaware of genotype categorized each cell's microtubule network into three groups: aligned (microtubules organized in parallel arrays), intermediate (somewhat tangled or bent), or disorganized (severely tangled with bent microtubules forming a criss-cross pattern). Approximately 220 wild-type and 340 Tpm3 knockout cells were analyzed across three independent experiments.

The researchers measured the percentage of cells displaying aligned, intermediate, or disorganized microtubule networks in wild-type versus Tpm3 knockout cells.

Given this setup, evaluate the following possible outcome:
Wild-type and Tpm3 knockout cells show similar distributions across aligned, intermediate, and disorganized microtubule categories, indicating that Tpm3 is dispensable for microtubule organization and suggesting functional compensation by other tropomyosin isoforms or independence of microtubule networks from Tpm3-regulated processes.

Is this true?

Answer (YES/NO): NO